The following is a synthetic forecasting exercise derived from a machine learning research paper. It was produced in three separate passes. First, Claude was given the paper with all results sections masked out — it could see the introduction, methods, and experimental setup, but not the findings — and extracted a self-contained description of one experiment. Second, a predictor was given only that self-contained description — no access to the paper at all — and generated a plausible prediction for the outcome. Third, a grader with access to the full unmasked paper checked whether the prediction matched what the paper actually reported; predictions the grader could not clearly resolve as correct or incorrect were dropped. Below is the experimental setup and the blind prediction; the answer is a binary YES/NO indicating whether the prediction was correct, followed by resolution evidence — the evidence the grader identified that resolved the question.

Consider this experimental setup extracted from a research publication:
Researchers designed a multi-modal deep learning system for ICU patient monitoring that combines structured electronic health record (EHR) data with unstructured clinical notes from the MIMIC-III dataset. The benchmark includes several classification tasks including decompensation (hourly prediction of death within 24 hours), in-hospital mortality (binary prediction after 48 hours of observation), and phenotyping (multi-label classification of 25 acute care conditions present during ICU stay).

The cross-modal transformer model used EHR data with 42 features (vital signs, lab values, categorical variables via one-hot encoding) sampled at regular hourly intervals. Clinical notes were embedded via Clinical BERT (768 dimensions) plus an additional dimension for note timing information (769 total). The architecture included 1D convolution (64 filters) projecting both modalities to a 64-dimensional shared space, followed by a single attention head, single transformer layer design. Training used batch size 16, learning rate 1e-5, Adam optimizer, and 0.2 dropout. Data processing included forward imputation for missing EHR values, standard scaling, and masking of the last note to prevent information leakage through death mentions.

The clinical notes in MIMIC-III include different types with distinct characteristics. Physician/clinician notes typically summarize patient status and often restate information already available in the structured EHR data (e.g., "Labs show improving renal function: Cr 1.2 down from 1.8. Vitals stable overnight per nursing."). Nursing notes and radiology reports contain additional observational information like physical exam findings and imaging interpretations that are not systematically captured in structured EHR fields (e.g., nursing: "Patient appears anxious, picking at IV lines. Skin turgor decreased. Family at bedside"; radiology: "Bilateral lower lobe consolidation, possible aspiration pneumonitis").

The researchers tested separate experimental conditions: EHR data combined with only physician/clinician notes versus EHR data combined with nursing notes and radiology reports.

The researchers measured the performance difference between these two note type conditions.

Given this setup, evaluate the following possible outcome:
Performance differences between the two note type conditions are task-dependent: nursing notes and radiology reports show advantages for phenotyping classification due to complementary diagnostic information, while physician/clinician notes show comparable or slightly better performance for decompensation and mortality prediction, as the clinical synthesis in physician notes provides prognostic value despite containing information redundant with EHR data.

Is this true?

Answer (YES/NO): NO